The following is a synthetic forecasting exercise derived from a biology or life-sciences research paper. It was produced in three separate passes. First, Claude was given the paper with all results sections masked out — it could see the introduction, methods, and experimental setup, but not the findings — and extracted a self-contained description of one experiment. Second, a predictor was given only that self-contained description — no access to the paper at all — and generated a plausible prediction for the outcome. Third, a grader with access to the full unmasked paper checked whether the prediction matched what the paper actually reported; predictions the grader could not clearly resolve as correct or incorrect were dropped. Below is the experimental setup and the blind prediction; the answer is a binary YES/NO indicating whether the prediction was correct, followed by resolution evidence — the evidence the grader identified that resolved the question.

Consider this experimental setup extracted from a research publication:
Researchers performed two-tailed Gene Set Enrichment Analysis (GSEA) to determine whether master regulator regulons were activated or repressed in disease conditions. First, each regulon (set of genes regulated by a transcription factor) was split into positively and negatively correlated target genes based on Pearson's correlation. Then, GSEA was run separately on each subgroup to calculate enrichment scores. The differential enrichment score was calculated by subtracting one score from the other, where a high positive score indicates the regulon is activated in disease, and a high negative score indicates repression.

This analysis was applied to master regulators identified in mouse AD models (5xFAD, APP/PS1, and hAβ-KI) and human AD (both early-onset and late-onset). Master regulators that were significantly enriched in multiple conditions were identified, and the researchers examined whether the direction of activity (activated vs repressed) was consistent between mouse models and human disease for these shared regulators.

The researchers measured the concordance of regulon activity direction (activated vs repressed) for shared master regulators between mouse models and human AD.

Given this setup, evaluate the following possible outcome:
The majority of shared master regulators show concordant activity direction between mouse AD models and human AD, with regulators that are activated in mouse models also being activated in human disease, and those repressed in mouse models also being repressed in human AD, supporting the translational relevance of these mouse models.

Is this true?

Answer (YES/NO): YES